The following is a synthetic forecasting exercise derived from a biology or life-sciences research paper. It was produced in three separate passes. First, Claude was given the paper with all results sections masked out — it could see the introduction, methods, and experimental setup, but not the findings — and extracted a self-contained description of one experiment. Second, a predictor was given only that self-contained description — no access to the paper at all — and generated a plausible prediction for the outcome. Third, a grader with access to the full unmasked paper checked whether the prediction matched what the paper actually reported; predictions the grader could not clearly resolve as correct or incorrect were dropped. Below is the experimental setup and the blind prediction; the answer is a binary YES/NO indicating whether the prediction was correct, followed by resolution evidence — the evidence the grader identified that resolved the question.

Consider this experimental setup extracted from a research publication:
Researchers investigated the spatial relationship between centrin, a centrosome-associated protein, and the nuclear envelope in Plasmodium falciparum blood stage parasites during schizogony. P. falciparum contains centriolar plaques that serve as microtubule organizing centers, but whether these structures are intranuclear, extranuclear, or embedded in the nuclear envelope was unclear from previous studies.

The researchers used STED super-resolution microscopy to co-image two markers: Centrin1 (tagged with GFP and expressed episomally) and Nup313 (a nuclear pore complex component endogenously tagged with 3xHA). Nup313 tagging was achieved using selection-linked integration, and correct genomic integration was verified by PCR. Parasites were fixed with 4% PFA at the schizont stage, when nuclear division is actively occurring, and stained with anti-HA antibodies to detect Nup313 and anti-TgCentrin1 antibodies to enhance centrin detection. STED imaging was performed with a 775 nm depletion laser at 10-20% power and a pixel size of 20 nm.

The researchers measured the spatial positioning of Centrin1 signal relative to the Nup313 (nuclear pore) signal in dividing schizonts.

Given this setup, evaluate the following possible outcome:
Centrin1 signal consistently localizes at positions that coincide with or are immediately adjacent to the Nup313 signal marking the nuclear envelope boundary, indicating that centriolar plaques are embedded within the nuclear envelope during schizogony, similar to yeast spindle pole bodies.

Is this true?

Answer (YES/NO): NO